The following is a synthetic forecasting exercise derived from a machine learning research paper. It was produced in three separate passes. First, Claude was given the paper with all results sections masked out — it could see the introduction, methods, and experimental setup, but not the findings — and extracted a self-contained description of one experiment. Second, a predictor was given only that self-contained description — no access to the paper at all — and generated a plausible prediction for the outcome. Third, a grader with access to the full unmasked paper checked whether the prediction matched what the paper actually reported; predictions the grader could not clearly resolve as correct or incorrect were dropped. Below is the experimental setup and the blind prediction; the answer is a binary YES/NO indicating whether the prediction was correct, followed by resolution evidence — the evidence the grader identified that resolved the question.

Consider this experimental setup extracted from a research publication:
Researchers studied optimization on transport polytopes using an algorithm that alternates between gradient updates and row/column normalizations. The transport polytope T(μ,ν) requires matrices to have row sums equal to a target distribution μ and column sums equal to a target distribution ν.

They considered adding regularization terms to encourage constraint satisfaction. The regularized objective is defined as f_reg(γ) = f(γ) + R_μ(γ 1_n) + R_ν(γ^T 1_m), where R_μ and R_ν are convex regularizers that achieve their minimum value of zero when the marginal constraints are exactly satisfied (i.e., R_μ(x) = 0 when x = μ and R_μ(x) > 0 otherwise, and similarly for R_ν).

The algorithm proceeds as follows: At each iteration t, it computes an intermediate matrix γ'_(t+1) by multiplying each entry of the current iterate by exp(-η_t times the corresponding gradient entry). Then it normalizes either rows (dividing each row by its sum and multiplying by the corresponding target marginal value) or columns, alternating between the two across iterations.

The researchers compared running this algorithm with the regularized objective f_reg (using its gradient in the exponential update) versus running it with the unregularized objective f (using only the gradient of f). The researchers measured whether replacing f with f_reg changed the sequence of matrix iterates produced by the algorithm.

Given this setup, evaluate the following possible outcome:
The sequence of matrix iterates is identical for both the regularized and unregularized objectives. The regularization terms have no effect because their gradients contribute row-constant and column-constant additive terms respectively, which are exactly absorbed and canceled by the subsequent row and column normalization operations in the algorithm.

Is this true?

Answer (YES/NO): YES